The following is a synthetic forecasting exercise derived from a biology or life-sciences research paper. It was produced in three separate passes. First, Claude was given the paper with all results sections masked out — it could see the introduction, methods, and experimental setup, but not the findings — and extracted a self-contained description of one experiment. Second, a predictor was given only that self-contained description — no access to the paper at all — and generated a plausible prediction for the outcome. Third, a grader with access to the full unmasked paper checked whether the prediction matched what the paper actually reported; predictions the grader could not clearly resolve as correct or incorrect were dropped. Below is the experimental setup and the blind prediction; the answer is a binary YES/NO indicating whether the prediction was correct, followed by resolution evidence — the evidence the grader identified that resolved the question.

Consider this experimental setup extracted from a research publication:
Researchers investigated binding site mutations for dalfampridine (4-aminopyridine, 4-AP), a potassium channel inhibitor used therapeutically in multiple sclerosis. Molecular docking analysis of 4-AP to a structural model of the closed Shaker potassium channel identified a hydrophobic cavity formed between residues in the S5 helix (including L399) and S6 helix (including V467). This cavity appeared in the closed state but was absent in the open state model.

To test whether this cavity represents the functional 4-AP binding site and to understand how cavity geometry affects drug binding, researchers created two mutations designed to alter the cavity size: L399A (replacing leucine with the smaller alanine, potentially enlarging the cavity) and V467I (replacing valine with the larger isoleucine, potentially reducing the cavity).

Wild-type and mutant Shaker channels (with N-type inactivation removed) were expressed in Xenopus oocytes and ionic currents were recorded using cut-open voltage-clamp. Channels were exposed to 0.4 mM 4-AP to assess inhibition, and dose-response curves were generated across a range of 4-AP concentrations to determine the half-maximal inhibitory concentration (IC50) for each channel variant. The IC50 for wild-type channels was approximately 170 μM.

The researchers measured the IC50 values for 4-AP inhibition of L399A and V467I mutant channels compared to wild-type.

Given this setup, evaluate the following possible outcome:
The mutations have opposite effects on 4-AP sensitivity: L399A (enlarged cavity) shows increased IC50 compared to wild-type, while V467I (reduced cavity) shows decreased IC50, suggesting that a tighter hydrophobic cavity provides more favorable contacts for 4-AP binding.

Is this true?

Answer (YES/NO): NO